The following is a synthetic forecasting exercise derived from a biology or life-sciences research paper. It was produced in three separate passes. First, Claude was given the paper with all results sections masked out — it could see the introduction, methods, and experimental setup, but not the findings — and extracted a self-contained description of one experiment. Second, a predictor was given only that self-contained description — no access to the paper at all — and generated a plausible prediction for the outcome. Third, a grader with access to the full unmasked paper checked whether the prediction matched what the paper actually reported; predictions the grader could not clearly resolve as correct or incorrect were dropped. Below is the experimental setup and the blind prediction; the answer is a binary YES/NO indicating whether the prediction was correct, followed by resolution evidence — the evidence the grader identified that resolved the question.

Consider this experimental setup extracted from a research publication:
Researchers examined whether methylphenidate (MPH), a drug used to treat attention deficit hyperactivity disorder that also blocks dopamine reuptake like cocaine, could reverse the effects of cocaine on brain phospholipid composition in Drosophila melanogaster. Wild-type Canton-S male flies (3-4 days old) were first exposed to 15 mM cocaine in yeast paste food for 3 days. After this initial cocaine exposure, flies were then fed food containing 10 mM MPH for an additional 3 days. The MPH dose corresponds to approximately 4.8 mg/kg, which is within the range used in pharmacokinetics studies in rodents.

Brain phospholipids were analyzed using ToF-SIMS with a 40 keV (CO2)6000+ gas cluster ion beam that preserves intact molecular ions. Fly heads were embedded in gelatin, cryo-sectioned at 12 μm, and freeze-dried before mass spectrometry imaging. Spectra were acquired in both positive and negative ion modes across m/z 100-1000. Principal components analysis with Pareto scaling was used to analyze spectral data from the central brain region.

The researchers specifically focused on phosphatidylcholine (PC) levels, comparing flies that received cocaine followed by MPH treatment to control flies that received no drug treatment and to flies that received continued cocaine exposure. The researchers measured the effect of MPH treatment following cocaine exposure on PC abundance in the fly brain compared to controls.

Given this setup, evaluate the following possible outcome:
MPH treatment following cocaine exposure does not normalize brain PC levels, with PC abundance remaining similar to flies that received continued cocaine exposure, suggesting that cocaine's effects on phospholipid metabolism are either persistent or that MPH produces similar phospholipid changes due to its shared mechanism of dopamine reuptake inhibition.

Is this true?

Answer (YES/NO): NO